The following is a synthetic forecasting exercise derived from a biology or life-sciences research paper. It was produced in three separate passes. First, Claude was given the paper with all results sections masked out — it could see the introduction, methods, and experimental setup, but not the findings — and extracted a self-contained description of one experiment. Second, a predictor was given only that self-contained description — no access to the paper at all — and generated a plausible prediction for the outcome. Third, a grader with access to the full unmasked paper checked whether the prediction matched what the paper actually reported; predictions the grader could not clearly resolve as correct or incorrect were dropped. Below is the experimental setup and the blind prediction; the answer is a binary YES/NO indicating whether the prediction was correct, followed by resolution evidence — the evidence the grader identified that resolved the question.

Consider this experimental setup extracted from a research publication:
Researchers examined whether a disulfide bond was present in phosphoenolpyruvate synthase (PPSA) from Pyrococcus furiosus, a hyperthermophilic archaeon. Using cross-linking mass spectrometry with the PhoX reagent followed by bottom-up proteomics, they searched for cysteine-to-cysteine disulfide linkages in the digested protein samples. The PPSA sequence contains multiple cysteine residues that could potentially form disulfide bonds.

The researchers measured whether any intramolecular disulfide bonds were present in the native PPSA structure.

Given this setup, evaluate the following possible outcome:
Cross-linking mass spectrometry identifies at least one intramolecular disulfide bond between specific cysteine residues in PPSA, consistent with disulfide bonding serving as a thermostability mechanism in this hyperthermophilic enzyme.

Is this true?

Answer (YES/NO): NO